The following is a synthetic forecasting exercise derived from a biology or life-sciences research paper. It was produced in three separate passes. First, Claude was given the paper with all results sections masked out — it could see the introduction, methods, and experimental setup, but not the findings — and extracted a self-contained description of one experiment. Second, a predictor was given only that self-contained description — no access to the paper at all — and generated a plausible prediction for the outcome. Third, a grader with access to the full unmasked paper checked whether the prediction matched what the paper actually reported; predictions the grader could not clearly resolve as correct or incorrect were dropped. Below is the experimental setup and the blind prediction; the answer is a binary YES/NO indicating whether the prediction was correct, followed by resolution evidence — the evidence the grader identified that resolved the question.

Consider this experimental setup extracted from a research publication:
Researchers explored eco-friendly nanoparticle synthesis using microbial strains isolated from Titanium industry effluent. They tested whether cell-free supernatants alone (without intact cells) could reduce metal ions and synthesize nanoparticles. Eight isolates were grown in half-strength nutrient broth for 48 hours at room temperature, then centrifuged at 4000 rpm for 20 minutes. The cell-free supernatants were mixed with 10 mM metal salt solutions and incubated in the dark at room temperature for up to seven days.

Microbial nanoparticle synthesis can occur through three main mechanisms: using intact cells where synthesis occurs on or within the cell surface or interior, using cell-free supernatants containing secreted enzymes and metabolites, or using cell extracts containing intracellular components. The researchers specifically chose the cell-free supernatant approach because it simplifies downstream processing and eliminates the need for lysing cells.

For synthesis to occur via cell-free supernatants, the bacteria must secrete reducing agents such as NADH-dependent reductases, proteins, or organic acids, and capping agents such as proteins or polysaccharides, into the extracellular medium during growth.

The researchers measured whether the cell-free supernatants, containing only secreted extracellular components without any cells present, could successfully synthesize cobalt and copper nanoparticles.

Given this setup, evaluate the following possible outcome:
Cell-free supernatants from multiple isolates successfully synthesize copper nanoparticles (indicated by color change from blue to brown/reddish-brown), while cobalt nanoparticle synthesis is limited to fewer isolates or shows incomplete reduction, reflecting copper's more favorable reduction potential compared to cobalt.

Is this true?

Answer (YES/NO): NO